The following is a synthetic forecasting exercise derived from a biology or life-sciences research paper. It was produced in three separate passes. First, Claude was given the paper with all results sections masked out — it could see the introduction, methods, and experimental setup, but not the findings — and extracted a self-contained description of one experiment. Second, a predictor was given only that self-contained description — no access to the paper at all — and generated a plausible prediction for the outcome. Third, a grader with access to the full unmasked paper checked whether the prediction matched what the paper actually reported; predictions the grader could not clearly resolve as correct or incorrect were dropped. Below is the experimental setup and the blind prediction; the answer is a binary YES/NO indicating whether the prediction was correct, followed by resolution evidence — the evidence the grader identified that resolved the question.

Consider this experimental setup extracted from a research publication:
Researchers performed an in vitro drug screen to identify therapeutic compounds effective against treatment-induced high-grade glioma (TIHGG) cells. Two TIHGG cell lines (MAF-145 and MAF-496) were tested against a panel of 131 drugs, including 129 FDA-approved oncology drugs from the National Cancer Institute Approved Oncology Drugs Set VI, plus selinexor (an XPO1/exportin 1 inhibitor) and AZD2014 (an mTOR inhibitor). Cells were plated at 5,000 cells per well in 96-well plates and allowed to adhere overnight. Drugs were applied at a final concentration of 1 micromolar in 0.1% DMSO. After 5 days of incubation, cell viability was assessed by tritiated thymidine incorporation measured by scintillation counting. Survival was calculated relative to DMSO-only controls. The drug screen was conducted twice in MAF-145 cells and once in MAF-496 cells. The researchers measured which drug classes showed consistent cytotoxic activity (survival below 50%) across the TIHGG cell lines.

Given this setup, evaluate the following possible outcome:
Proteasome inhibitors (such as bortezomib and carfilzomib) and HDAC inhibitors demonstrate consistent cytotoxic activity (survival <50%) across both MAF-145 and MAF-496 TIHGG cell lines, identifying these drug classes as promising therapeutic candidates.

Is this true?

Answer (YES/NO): NO